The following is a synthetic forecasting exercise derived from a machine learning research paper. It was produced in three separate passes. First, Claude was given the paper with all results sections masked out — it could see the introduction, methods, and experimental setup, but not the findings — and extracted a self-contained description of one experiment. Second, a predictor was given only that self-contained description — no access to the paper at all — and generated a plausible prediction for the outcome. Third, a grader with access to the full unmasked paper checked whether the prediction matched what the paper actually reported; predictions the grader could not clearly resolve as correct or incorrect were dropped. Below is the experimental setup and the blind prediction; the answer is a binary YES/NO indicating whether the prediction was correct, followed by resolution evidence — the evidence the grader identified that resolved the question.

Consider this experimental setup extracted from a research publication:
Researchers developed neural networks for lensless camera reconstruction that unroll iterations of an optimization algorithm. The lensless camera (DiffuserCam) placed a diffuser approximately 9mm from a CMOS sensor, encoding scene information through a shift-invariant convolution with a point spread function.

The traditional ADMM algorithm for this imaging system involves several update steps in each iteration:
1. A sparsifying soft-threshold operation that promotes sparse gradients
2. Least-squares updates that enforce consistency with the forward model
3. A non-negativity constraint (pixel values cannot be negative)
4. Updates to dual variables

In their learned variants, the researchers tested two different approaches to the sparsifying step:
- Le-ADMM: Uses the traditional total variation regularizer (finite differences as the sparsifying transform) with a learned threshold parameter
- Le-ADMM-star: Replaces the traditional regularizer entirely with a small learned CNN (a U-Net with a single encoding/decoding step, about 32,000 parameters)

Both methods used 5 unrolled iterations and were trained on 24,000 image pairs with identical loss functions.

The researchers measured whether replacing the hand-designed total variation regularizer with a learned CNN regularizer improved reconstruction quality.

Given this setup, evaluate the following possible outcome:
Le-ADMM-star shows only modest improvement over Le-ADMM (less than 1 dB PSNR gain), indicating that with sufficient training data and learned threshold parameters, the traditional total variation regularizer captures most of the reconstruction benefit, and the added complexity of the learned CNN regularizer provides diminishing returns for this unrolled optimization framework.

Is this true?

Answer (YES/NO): NO